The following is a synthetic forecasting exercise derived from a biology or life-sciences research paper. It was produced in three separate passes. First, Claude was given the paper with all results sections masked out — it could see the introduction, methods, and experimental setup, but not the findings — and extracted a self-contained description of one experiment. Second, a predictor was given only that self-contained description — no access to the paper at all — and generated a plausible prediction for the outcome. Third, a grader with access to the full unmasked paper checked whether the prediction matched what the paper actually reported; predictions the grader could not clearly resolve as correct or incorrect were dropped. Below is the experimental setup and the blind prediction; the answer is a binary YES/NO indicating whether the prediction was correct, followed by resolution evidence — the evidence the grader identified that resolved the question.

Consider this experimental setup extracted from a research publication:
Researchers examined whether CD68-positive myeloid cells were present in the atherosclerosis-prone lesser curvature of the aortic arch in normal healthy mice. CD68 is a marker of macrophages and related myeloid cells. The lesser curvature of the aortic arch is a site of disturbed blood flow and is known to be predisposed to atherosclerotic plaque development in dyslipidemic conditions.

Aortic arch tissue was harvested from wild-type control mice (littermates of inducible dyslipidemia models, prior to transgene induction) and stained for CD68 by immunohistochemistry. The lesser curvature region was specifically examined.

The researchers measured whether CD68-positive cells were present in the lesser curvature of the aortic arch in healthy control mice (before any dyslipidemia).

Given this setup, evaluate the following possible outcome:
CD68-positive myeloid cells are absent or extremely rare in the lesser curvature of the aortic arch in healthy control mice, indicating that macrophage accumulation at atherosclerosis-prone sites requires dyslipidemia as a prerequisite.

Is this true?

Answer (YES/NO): NO